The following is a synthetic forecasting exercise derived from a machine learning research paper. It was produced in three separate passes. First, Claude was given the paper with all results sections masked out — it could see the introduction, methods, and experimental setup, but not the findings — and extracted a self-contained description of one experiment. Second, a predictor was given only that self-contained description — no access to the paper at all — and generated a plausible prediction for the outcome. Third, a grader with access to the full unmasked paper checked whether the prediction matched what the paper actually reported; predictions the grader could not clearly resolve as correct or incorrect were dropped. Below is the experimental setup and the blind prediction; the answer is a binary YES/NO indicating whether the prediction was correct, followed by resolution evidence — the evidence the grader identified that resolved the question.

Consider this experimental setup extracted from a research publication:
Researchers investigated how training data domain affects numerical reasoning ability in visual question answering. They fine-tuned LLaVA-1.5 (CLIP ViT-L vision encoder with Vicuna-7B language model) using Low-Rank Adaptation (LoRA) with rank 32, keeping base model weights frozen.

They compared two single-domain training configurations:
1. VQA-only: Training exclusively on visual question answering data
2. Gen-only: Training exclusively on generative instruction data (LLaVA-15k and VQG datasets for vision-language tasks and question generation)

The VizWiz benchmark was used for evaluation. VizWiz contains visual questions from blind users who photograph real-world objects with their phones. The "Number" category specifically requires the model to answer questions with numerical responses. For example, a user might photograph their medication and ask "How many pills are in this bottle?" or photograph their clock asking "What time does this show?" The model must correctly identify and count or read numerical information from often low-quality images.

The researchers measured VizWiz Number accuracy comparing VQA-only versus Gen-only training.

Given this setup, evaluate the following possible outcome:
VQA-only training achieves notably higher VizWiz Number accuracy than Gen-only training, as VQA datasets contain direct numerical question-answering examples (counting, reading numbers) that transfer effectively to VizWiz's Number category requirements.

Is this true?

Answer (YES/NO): NO